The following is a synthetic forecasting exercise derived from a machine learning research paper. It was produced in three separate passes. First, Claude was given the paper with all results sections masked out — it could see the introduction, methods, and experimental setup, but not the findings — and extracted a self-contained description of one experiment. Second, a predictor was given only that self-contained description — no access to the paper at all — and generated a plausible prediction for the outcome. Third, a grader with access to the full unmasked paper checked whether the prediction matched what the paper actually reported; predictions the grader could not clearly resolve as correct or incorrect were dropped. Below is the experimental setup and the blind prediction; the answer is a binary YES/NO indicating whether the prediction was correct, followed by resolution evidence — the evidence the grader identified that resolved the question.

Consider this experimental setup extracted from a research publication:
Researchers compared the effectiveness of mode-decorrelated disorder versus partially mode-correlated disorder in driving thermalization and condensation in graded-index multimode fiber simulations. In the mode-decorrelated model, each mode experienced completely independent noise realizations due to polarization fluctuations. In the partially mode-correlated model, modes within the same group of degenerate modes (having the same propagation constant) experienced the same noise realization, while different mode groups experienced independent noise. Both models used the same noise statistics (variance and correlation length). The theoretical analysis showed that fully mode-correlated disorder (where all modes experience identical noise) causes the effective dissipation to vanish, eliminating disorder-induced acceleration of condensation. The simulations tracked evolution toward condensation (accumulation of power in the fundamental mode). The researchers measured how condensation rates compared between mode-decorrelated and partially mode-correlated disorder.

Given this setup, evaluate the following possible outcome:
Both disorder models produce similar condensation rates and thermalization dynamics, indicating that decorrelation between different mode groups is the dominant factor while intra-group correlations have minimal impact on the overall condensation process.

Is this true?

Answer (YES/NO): YES